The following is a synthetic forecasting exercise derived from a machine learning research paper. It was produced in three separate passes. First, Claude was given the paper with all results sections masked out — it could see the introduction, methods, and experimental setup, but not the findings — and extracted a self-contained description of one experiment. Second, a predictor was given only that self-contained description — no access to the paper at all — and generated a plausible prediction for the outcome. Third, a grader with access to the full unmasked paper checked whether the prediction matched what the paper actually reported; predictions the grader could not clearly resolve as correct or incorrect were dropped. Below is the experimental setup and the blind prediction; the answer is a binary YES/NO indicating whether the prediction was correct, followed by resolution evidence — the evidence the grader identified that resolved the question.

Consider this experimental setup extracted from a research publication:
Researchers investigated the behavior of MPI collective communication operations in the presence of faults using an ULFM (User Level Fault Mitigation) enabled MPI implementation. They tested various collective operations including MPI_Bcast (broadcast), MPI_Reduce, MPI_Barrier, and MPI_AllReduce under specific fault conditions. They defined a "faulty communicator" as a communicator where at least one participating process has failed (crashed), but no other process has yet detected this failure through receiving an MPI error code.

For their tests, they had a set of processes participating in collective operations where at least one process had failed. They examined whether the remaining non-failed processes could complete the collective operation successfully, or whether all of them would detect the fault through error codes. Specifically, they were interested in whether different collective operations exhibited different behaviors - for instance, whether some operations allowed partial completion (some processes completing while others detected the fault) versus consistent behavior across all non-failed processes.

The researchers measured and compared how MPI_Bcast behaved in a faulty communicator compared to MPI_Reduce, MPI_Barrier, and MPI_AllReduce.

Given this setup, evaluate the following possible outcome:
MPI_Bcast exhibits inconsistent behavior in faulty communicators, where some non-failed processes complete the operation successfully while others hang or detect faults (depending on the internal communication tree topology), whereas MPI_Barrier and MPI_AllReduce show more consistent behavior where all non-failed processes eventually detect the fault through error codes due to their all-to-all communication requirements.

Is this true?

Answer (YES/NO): YES